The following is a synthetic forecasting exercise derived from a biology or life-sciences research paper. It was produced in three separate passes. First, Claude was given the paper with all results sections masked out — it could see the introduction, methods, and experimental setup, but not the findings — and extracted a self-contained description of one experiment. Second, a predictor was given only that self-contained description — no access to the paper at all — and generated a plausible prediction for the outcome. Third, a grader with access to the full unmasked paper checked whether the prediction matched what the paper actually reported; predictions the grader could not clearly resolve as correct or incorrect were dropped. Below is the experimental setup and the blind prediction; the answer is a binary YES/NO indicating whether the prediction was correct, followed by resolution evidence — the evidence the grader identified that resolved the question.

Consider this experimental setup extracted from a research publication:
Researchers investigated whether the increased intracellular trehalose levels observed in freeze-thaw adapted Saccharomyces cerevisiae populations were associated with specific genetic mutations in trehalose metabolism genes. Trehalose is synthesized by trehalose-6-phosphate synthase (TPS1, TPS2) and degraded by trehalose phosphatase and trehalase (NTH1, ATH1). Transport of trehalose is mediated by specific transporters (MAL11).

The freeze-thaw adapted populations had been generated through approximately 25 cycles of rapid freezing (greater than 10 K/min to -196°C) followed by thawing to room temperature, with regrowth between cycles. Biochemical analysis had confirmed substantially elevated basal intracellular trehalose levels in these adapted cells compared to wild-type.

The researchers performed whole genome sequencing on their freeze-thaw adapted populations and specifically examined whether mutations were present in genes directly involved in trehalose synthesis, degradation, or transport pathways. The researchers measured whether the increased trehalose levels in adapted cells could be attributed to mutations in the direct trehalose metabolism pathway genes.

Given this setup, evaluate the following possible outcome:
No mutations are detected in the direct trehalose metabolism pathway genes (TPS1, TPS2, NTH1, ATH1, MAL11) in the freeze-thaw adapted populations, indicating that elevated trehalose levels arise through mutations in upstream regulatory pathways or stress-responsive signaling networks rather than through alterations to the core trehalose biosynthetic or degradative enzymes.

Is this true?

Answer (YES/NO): NO